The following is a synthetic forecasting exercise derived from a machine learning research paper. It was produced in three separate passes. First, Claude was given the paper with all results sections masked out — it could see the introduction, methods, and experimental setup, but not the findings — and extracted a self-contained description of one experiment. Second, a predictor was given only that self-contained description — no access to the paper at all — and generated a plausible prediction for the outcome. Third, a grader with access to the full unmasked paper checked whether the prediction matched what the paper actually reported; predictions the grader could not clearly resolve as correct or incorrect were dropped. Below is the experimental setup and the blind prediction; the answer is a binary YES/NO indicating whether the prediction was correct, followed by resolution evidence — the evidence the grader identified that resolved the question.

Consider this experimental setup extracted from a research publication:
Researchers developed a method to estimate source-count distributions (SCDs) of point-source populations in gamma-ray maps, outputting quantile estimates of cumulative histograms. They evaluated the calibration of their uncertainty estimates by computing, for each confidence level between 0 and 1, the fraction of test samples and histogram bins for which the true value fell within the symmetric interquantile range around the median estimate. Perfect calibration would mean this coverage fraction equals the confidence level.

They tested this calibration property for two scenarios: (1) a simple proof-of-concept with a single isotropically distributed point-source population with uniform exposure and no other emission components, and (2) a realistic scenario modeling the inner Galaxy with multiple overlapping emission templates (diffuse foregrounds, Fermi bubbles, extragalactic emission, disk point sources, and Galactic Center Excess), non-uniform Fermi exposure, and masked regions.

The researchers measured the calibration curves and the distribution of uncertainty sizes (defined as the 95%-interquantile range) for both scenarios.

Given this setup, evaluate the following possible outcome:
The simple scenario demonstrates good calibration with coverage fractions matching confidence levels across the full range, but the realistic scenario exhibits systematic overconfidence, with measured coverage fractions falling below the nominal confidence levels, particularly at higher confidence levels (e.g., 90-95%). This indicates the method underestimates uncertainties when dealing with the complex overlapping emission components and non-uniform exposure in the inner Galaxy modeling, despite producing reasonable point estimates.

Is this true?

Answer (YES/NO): NO